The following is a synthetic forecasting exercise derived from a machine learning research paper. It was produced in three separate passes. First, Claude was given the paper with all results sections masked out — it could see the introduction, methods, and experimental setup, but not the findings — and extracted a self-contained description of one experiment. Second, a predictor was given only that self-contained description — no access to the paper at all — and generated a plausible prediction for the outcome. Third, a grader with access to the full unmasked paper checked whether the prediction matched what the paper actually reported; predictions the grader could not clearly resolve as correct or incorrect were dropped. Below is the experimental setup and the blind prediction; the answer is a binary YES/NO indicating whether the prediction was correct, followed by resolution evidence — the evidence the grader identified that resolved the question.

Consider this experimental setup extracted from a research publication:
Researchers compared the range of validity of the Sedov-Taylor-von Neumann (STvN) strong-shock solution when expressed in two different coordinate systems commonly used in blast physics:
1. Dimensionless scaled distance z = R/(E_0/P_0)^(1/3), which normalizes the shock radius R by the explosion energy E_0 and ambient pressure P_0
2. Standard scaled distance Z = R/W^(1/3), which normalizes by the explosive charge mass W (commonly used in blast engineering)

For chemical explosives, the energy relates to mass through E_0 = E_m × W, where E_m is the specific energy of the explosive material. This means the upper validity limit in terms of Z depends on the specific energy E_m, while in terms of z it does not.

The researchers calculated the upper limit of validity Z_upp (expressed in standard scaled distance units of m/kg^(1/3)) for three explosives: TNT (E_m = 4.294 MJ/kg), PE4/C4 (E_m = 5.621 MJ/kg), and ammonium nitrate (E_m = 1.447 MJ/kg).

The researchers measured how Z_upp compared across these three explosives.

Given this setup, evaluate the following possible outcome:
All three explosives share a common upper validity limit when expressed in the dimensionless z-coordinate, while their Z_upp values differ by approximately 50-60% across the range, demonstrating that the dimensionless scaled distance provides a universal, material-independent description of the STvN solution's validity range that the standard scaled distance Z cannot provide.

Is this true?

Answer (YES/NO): YES